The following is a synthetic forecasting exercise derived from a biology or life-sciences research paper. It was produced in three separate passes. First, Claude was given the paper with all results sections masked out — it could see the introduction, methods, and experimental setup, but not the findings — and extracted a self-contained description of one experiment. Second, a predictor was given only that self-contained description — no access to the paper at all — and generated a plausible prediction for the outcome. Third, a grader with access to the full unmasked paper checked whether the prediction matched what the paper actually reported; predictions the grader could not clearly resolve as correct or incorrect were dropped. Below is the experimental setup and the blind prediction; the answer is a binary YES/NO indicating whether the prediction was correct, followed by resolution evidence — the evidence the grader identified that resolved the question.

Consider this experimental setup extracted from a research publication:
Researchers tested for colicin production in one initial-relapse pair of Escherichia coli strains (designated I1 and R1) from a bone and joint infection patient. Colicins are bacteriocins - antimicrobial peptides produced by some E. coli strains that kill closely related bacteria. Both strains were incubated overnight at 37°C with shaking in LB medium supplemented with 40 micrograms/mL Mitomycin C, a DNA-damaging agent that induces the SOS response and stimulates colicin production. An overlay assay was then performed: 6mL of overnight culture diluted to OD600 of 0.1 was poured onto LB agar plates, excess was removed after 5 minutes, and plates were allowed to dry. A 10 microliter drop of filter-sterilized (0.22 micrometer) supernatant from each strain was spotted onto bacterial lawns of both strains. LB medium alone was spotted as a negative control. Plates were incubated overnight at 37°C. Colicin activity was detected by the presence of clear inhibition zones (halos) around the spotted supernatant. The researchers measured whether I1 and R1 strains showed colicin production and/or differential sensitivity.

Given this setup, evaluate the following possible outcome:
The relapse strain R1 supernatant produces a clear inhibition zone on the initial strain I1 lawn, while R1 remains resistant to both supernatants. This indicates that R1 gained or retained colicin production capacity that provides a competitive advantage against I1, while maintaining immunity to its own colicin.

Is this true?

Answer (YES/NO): YES